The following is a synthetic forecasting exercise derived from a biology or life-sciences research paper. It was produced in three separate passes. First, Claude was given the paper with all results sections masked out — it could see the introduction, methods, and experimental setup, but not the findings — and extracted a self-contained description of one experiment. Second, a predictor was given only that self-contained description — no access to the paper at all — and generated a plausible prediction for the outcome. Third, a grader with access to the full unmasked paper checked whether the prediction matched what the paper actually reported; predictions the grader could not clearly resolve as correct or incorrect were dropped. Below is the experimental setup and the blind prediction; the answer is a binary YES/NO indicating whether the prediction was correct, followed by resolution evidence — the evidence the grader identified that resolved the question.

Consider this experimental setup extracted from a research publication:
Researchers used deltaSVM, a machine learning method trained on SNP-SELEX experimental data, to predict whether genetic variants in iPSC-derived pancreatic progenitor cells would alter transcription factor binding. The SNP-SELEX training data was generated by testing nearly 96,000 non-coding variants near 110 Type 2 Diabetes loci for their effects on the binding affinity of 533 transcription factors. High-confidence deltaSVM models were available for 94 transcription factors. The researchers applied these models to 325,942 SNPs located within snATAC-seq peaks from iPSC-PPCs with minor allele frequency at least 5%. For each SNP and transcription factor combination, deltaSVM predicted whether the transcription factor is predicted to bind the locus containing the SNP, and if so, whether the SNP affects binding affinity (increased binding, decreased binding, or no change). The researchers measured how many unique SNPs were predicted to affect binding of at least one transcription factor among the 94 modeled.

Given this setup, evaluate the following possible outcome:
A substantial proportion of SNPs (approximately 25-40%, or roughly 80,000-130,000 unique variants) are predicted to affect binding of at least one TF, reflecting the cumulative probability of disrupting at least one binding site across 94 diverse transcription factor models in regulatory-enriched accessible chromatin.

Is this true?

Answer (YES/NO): NO